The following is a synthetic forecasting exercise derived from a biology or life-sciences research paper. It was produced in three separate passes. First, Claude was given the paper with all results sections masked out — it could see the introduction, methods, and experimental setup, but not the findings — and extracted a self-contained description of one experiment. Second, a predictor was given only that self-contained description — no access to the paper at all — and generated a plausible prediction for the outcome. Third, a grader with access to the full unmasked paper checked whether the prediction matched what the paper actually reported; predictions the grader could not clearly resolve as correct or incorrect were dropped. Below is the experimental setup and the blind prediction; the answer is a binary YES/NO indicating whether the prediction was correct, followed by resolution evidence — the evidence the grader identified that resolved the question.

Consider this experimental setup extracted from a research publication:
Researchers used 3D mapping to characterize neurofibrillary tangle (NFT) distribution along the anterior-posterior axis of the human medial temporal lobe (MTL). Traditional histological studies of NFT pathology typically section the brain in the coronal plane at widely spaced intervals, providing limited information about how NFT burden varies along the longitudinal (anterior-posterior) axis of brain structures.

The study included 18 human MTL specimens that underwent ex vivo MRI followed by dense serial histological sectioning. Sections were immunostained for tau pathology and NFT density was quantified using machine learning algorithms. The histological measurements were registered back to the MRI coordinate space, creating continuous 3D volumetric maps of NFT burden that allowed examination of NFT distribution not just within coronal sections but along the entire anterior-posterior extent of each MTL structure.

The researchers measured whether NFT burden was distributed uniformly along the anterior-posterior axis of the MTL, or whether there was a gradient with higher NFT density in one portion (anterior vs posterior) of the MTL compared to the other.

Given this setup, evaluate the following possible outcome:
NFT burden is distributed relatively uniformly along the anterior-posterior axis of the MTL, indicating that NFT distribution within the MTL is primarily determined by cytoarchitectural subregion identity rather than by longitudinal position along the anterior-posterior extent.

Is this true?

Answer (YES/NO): NO